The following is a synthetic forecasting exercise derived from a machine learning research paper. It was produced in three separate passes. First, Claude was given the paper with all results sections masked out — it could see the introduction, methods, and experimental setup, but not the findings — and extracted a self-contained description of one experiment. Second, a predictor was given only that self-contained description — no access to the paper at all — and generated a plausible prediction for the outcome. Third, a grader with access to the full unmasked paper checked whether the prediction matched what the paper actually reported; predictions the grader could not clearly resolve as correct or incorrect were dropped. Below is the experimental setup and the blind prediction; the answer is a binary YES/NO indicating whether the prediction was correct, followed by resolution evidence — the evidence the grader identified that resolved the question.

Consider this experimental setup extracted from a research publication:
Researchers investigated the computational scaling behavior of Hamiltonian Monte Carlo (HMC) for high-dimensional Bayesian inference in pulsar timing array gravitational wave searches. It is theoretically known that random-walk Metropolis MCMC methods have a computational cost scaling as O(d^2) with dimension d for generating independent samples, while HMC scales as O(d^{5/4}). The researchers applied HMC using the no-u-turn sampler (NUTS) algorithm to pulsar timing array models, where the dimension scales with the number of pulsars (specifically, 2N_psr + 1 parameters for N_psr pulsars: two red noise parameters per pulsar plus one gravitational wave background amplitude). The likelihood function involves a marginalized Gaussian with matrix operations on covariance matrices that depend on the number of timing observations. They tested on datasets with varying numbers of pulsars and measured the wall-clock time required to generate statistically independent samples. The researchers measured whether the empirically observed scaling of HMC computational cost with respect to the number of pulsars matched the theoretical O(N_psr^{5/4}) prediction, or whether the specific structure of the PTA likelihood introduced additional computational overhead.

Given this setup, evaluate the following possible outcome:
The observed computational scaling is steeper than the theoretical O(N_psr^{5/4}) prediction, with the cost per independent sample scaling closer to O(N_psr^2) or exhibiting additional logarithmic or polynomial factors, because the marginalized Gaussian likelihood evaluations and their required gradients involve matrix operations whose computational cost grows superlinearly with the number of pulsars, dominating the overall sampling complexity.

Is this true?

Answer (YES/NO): NO